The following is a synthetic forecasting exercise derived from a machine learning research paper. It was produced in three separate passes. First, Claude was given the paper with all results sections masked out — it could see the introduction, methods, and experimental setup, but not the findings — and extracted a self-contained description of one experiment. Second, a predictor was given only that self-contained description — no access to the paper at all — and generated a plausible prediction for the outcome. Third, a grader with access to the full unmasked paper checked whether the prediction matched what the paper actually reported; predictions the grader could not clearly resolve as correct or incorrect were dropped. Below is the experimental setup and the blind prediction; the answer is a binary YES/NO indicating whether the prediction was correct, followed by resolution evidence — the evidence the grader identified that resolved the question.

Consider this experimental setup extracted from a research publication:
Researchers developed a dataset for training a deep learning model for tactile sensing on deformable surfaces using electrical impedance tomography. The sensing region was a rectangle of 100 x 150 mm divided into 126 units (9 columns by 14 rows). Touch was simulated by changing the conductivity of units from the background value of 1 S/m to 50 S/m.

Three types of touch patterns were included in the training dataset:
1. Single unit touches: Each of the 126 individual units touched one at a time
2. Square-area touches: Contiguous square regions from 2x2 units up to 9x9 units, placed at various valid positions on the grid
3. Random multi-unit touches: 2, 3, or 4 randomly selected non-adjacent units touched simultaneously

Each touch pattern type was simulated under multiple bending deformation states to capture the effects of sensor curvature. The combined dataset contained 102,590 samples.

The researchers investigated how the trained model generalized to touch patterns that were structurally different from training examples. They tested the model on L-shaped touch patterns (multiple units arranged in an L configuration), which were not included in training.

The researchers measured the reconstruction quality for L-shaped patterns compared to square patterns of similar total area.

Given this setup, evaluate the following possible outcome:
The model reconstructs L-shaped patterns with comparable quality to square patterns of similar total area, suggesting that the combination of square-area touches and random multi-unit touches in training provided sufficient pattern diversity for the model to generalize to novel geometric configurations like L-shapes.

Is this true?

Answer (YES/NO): YES